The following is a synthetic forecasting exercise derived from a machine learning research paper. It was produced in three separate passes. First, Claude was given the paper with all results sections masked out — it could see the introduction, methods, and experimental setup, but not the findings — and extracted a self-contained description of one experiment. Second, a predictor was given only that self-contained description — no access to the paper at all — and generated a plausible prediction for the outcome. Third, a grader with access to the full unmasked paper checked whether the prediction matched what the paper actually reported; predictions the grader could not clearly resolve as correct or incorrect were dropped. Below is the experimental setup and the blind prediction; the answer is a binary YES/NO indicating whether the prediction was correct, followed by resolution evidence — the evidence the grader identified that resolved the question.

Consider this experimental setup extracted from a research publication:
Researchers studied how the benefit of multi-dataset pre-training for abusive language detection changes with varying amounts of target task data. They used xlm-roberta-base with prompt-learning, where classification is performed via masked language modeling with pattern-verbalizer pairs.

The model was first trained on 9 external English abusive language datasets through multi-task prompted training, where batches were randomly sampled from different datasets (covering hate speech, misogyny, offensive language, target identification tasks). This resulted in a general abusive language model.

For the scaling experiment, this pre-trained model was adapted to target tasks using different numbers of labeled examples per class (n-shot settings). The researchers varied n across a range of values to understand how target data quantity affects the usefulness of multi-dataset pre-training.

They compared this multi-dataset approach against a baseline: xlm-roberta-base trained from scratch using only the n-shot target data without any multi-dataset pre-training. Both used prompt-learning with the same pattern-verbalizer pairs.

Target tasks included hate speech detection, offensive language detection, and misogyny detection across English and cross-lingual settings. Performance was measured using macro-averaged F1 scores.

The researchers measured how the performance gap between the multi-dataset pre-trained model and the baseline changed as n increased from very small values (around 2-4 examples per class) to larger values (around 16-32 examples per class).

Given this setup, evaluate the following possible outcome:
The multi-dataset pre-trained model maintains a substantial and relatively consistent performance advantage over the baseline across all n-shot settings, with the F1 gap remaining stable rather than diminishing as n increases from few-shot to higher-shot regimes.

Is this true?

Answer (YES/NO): NO